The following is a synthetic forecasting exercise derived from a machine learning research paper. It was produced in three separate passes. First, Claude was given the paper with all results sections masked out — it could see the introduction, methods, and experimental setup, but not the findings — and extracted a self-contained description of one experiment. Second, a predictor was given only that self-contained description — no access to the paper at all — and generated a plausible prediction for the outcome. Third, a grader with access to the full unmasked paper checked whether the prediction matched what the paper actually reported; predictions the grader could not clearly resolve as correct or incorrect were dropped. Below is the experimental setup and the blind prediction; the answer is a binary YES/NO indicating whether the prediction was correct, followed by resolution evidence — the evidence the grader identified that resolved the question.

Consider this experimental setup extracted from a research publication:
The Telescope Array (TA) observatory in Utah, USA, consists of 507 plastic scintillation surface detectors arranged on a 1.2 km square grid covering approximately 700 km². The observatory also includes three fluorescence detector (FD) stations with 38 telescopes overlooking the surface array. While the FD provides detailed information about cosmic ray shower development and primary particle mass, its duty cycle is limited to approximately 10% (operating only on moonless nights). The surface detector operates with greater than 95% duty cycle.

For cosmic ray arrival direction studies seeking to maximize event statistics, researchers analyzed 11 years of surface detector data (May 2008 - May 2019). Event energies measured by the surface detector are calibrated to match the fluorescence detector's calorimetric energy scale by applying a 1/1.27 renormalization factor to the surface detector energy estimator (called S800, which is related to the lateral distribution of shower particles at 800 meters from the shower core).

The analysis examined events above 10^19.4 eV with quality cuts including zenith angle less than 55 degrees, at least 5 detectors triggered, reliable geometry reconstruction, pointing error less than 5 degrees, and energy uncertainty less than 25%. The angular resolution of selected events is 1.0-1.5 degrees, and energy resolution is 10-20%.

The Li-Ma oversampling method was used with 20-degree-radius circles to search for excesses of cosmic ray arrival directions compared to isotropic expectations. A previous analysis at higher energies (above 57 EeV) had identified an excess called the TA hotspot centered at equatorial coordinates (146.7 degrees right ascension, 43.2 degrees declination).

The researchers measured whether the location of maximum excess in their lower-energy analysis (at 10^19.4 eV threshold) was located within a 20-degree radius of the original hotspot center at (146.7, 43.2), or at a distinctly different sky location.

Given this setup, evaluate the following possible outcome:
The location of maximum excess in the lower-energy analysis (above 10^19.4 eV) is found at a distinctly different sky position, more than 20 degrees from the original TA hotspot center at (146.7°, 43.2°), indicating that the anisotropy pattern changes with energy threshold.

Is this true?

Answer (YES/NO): YES